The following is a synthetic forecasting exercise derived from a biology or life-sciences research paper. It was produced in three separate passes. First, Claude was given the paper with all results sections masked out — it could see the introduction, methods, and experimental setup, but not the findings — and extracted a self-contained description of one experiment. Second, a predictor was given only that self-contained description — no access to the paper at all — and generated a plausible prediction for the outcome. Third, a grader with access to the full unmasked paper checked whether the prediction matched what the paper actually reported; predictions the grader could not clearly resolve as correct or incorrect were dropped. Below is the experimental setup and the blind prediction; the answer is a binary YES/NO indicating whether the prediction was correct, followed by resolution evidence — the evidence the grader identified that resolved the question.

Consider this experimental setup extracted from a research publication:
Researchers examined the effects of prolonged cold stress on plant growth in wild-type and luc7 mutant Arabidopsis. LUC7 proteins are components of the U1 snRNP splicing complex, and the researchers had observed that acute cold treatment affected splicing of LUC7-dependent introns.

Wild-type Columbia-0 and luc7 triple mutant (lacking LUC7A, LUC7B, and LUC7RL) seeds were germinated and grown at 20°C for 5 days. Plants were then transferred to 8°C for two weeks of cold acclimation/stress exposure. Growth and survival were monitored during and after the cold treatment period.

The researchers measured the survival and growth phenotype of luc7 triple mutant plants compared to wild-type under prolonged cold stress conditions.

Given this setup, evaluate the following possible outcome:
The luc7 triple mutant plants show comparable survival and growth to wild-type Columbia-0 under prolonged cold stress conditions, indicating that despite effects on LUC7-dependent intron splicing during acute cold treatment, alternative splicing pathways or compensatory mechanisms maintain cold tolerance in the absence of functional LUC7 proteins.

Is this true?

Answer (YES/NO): NO